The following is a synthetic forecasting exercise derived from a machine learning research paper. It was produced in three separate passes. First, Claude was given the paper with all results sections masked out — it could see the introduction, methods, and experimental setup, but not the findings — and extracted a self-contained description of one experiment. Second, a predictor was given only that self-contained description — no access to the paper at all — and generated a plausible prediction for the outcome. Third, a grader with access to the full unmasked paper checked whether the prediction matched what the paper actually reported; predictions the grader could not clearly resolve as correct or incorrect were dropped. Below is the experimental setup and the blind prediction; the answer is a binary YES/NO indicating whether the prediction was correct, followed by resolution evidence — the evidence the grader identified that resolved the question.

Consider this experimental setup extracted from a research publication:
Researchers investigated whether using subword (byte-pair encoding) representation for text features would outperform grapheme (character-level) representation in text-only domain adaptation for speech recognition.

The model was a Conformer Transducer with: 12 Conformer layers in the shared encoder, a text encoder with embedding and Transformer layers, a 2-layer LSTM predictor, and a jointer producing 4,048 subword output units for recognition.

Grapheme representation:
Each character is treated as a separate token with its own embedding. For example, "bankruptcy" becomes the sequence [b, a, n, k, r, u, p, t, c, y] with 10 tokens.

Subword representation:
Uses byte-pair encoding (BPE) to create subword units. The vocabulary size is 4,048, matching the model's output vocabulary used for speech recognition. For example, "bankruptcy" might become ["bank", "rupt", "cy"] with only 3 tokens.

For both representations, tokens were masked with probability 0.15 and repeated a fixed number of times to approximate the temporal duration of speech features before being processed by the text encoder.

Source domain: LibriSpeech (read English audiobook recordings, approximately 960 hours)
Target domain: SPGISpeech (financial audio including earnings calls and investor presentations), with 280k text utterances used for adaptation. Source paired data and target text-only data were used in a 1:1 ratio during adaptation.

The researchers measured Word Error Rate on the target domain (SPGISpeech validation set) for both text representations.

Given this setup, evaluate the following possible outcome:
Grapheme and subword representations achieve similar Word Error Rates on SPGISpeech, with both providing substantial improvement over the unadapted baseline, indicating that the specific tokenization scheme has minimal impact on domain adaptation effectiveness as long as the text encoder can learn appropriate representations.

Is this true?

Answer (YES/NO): NO